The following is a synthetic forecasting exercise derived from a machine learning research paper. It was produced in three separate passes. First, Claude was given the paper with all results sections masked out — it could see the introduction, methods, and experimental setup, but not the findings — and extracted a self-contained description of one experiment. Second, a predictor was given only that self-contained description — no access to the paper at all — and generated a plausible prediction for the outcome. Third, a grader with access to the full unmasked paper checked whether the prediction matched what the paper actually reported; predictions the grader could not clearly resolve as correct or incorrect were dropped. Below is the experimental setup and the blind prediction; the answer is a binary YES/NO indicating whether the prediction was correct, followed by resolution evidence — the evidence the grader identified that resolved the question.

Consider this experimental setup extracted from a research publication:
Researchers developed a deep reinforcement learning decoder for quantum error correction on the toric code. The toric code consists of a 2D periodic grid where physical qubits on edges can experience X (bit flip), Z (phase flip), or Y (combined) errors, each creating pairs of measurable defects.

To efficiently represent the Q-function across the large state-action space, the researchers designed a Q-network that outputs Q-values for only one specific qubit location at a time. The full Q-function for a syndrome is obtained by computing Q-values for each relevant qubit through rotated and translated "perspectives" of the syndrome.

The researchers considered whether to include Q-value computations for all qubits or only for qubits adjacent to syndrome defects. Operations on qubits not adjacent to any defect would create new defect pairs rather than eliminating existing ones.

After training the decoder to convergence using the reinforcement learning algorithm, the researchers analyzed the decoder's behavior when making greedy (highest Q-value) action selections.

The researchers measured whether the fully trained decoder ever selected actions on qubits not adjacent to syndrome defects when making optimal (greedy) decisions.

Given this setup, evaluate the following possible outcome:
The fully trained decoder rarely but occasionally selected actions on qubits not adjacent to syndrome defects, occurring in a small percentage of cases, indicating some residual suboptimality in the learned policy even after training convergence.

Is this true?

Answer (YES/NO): NO